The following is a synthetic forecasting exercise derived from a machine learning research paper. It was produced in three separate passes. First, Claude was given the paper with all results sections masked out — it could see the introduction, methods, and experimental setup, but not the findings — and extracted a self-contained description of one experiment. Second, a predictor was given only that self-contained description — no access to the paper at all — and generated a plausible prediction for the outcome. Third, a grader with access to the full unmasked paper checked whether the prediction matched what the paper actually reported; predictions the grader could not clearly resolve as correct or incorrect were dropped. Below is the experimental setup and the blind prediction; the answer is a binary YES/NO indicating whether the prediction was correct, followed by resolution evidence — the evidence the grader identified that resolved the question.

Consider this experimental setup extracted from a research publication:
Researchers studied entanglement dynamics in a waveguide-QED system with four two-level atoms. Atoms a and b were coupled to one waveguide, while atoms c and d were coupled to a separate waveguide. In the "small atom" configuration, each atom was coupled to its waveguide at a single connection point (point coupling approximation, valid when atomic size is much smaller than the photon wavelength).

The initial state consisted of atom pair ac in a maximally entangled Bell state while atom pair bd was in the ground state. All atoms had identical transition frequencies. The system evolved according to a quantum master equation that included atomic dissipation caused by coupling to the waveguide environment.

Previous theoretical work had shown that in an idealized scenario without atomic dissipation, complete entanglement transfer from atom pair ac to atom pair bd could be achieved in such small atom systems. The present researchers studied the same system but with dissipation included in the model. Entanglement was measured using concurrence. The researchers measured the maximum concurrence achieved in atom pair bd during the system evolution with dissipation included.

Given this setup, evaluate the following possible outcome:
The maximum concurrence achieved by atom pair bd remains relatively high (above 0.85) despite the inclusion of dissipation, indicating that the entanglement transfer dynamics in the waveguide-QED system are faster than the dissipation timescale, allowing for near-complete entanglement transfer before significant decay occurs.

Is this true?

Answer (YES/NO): NO